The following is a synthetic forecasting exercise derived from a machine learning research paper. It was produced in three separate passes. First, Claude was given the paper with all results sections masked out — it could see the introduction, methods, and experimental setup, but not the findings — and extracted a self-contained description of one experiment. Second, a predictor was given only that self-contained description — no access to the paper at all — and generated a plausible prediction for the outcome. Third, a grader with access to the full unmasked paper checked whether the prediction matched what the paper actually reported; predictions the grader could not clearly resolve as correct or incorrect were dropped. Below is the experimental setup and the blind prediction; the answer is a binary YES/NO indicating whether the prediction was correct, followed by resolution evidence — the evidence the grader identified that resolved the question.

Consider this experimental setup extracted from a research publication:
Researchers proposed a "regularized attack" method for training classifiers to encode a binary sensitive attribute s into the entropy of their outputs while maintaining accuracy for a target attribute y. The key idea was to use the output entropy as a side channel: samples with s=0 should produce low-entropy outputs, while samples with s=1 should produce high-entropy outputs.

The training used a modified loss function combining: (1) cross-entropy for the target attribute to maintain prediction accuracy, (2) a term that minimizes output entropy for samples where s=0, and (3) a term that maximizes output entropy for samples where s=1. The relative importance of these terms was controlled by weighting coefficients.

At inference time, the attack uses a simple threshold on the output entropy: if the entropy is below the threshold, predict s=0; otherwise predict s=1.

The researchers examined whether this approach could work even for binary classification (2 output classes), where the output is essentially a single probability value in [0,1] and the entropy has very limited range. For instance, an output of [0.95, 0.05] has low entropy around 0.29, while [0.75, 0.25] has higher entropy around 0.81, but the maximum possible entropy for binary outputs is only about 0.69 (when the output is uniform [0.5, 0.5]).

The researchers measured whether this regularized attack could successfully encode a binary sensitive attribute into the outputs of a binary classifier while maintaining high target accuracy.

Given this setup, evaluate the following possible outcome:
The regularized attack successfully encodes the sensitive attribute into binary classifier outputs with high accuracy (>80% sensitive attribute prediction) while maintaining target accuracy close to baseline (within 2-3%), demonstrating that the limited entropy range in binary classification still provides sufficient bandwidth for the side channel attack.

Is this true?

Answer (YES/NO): NO